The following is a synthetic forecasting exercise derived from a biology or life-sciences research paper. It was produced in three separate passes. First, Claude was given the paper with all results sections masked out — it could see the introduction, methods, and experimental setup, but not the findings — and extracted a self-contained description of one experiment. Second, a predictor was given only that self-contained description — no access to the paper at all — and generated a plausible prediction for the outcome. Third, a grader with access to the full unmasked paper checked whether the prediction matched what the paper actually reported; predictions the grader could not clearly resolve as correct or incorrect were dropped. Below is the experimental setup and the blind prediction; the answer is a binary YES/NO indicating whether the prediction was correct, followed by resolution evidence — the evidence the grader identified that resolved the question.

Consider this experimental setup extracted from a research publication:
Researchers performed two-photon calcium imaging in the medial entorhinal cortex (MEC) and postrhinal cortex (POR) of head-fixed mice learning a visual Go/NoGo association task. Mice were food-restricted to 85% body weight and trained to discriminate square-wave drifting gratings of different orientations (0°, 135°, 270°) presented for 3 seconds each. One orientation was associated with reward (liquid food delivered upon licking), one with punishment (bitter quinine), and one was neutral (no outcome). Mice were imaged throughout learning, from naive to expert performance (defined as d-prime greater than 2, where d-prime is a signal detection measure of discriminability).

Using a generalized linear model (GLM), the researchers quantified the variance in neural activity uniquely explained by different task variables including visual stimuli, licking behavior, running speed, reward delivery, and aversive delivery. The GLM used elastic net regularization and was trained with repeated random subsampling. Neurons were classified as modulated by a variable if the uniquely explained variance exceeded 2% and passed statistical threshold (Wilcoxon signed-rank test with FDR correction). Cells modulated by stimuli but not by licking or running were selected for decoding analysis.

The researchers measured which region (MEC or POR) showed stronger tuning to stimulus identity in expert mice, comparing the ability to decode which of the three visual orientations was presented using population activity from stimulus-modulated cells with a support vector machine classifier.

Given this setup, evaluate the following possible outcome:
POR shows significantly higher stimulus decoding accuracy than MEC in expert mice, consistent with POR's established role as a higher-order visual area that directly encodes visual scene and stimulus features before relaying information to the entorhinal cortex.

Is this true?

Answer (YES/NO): YES